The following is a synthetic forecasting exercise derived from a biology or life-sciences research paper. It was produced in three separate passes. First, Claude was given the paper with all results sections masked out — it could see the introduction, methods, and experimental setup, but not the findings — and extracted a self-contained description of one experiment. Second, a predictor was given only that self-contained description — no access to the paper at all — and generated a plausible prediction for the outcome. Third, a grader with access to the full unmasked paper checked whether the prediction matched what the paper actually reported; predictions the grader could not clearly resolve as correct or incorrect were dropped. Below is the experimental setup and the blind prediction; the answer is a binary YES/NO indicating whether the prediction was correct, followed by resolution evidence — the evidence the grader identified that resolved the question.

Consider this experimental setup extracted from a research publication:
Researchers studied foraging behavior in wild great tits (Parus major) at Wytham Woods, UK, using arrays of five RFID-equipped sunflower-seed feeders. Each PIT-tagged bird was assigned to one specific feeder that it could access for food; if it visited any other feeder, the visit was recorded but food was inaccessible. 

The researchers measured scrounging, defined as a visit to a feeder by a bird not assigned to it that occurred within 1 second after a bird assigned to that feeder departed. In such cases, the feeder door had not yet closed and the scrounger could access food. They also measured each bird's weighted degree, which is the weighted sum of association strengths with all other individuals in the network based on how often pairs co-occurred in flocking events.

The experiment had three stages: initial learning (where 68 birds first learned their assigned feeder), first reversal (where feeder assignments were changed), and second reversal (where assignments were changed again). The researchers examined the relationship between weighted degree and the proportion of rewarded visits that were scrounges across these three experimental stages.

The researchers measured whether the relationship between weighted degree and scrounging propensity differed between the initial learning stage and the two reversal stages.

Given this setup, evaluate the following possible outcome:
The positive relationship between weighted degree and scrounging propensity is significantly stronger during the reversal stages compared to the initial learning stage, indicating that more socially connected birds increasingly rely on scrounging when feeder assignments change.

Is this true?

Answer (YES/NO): NO